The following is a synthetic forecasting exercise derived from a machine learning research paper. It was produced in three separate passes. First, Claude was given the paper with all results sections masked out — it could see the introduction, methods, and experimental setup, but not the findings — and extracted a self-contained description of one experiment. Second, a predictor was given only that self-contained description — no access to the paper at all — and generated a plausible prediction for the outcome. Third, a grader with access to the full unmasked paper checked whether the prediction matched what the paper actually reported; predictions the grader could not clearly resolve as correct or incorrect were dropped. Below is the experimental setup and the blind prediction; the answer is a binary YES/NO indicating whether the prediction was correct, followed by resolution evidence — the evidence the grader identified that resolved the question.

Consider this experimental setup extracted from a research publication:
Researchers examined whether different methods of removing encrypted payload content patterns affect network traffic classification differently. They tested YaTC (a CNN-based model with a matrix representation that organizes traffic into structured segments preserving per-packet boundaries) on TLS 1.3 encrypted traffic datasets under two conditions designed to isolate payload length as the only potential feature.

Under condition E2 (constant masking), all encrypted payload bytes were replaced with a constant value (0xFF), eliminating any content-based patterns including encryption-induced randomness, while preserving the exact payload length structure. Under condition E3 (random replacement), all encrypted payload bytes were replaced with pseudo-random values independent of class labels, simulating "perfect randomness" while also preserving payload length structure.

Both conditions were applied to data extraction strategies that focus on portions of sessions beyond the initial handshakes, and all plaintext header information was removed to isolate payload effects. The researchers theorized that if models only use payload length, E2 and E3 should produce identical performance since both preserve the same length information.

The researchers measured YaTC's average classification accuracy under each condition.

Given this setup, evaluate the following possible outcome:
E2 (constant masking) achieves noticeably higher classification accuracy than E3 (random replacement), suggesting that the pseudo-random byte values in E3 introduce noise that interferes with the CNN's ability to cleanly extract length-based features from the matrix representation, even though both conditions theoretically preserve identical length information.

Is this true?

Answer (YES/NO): YES